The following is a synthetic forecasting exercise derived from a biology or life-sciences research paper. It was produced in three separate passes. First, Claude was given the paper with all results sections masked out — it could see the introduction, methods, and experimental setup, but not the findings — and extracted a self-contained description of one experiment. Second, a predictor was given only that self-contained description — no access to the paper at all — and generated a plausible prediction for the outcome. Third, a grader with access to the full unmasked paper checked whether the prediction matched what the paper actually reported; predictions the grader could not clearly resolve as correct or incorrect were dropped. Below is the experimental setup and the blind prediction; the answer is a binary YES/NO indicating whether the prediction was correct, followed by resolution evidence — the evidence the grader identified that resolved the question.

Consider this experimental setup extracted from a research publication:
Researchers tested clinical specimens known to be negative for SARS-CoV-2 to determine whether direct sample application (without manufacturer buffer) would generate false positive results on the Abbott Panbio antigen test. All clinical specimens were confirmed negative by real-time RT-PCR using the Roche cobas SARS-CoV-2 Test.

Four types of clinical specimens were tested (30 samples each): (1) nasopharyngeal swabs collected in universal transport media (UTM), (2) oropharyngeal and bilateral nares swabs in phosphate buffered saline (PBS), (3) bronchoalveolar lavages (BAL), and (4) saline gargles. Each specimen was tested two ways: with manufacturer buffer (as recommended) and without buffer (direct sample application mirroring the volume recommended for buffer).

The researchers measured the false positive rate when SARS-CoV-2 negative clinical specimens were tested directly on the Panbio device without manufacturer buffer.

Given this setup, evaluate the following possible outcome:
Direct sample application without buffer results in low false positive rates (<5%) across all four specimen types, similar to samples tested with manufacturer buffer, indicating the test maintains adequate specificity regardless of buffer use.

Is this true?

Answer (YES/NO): NO